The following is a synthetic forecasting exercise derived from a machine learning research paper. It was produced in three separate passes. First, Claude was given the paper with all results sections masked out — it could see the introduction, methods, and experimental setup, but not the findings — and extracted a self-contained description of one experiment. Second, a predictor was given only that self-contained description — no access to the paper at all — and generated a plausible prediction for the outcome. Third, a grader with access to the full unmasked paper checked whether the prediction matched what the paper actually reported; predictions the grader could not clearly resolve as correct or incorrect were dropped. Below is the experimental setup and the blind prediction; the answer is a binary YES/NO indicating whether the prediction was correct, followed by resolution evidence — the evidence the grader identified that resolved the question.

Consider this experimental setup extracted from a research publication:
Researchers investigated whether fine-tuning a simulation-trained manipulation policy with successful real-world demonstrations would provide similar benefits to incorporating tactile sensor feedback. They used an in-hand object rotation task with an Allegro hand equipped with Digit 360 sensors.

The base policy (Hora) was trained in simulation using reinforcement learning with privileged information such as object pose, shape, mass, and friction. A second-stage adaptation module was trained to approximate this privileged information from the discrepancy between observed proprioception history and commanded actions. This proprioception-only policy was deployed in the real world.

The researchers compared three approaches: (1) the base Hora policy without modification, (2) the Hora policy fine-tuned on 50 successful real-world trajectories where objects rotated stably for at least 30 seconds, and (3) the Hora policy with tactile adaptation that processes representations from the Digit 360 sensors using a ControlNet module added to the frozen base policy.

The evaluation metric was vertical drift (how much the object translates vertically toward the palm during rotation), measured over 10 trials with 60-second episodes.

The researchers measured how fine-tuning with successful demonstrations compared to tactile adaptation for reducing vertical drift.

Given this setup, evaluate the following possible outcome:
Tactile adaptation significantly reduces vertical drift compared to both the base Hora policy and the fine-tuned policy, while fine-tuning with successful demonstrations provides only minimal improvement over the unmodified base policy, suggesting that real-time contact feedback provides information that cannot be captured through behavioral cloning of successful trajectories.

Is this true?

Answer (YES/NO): YES